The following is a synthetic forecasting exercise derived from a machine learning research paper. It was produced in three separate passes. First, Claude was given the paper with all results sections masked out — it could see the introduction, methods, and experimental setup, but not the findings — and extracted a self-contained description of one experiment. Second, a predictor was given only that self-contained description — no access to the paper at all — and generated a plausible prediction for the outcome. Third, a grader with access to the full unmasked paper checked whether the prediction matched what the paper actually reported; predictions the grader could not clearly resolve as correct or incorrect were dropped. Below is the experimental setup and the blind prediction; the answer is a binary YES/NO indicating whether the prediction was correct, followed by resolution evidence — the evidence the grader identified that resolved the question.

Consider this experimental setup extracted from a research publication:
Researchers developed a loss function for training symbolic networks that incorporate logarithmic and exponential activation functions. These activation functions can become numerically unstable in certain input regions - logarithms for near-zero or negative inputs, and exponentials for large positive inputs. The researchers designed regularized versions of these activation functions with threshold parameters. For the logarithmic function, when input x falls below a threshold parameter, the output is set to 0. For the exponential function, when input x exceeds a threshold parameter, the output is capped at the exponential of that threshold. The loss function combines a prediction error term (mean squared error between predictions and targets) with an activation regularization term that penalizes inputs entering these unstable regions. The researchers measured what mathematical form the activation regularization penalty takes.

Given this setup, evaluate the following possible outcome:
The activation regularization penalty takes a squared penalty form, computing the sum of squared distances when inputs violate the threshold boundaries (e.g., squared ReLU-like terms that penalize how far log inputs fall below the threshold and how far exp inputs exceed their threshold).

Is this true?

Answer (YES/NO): NO